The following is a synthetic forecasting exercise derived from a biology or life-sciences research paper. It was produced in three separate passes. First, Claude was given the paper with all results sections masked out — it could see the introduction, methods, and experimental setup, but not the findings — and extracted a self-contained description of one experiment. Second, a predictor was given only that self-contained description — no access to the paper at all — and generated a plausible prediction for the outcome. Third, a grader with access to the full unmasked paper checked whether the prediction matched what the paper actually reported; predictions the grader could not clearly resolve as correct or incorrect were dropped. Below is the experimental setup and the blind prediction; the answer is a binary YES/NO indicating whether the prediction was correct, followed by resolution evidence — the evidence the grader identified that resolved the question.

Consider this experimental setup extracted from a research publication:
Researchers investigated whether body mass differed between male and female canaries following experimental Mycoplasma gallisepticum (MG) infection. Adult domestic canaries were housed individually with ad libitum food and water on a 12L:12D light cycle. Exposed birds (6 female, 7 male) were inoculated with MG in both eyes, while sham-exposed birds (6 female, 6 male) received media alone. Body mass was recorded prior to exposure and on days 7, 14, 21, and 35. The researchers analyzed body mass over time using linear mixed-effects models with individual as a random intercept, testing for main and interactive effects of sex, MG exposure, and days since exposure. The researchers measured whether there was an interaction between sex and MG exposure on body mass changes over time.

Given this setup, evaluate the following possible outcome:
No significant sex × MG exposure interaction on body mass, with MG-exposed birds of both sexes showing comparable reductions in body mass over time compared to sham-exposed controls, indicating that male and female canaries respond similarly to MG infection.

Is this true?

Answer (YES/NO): YES